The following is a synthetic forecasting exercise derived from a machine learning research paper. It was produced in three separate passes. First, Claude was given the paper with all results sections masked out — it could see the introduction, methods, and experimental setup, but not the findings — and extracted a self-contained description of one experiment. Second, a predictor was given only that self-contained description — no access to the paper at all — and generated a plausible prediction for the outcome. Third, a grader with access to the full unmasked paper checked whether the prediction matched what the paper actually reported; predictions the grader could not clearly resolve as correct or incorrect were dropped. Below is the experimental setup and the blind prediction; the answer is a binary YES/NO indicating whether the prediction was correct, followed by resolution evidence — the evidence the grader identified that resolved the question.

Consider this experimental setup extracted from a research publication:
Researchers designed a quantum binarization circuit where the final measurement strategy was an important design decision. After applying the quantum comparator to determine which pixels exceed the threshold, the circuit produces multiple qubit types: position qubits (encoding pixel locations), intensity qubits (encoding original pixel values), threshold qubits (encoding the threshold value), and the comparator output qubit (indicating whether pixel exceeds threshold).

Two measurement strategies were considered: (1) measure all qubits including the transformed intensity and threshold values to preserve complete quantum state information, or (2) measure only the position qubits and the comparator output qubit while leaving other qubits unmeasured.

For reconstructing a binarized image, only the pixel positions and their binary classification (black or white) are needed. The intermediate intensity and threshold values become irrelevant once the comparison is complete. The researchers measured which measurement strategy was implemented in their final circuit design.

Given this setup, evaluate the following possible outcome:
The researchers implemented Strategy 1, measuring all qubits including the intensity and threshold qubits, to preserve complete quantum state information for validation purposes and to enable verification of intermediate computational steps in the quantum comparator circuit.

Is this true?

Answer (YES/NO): NO